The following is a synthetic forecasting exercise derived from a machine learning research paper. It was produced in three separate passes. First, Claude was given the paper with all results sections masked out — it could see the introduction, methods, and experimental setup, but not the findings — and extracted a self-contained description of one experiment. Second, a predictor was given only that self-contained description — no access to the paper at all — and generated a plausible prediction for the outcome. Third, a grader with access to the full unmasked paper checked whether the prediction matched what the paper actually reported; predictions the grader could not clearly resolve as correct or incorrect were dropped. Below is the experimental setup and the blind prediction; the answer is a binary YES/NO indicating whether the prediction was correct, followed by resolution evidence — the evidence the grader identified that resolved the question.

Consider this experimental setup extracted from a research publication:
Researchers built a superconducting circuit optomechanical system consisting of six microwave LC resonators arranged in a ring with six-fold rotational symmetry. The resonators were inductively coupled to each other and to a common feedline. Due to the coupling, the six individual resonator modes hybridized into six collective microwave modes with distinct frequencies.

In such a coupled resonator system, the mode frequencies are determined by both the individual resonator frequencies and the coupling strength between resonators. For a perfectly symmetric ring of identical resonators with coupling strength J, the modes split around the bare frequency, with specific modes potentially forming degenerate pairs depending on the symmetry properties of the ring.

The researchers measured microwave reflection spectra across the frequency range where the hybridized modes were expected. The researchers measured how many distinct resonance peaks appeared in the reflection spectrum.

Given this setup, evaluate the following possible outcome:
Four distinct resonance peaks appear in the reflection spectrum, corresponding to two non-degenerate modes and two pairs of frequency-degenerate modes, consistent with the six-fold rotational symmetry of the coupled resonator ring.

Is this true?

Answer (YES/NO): NO